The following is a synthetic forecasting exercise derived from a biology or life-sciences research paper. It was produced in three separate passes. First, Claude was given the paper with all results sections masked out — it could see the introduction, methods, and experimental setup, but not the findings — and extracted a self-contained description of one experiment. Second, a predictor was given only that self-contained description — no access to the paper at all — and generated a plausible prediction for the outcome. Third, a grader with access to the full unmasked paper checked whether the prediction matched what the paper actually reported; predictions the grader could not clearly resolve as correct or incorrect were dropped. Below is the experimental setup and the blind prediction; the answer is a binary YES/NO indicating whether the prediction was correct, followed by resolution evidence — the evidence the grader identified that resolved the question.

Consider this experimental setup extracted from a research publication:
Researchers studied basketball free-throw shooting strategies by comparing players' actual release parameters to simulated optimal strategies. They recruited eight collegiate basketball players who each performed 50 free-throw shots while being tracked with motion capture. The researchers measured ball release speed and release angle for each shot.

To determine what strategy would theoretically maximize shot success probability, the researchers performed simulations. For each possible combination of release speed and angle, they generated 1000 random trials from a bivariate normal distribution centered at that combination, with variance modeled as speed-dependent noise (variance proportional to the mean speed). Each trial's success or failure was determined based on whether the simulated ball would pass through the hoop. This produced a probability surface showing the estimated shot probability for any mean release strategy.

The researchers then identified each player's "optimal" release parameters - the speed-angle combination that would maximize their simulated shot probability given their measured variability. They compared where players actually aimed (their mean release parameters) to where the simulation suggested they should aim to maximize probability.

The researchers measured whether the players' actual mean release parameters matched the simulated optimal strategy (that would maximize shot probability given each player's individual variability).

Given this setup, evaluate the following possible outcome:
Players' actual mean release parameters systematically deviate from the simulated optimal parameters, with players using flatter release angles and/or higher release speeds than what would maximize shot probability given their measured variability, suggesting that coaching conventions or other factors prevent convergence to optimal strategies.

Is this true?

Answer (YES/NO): NO